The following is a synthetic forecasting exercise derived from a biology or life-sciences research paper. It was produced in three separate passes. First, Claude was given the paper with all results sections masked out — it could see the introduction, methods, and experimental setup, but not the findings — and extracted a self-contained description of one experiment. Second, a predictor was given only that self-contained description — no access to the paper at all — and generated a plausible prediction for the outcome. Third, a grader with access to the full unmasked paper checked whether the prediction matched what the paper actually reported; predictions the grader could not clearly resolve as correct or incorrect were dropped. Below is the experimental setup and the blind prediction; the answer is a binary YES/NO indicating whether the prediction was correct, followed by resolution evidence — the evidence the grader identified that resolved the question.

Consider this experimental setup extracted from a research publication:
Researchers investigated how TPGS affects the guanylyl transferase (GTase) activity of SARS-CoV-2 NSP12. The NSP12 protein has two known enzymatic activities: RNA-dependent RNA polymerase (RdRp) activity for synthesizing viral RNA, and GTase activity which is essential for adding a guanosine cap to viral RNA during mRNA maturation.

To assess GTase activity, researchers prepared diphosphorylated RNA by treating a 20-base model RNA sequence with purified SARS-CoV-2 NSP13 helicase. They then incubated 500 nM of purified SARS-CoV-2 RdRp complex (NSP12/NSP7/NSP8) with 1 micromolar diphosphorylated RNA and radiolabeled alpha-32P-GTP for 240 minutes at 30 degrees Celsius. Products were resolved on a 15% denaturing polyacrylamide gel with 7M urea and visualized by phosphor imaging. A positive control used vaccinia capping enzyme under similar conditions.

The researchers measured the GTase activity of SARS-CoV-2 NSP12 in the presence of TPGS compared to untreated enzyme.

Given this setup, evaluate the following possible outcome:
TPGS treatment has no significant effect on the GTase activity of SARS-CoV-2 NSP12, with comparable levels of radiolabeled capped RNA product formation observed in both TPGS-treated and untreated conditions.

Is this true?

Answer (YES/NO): NO